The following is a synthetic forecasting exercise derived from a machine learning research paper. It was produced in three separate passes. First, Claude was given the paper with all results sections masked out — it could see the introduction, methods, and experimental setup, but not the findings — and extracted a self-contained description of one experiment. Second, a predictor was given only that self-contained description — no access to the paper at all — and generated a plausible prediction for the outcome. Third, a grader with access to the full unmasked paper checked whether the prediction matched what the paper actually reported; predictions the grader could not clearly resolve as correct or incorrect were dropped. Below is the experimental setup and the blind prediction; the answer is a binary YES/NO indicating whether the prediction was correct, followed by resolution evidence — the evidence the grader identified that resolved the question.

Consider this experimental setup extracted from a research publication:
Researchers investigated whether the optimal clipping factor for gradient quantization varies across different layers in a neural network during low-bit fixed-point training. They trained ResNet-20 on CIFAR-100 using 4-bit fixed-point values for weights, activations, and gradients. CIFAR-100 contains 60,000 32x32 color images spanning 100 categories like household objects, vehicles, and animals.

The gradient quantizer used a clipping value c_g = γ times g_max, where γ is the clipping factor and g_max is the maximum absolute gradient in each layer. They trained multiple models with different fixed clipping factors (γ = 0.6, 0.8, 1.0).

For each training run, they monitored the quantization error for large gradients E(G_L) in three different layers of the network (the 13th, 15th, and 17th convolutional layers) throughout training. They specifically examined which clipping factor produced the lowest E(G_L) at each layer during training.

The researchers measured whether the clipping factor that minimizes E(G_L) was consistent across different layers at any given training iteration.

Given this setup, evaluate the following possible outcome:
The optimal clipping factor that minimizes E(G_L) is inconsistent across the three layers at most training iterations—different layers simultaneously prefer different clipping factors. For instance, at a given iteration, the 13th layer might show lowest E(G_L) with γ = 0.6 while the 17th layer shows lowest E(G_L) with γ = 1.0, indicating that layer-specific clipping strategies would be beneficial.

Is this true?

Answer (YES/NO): YES